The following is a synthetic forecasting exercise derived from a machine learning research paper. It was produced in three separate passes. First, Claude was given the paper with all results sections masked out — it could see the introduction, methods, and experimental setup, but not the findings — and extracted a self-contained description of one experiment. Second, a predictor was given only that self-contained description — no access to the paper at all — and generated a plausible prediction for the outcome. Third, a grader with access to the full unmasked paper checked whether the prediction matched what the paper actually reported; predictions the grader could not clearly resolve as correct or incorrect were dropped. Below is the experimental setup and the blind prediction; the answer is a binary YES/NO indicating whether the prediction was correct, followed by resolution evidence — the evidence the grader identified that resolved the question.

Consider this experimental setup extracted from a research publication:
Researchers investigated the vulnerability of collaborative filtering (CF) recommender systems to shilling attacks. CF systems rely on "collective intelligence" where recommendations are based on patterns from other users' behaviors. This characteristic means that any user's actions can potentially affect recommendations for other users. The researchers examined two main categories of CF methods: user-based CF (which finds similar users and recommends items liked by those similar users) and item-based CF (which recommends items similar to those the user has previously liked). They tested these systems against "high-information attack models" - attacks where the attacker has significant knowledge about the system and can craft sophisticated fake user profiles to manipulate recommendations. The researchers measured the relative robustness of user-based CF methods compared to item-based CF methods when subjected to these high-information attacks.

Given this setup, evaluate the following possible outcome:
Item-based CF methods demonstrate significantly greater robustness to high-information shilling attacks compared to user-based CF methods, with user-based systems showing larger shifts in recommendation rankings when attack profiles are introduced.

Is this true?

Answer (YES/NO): YES